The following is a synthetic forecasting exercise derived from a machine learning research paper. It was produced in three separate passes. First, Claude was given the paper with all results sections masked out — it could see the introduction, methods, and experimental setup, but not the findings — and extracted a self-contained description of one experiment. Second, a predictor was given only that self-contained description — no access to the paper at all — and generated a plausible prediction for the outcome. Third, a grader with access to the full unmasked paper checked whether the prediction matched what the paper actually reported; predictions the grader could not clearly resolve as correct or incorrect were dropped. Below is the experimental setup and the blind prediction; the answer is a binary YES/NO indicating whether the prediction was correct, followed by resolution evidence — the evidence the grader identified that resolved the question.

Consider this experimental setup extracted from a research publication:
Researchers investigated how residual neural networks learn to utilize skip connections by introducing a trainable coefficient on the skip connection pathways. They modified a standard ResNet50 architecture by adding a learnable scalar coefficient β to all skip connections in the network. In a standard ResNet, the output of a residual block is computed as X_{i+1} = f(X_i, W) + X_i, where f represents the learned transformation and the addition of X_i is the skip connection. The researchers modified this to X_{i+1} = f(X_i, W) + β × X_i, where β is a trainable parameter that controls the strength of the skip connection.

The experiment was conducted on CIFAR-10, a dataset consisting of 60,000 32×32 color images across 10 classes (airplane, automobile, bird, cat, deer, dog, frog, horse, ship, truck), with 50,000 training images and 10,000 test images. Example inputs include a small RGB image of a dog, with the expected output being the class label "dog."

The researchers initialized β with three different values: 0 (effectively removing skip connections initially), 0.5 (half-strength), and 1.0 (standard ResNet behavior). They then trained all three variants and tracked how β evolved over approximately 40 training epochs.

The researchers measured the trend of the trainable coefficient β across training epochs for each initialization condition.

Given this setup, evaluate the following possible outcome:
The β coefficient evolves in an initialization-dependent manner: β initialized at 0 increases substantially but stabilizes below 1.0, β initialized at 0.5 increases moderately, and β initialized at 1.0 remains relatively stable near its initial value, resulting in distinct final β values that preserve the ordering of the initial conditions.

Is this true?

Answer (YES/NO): NO